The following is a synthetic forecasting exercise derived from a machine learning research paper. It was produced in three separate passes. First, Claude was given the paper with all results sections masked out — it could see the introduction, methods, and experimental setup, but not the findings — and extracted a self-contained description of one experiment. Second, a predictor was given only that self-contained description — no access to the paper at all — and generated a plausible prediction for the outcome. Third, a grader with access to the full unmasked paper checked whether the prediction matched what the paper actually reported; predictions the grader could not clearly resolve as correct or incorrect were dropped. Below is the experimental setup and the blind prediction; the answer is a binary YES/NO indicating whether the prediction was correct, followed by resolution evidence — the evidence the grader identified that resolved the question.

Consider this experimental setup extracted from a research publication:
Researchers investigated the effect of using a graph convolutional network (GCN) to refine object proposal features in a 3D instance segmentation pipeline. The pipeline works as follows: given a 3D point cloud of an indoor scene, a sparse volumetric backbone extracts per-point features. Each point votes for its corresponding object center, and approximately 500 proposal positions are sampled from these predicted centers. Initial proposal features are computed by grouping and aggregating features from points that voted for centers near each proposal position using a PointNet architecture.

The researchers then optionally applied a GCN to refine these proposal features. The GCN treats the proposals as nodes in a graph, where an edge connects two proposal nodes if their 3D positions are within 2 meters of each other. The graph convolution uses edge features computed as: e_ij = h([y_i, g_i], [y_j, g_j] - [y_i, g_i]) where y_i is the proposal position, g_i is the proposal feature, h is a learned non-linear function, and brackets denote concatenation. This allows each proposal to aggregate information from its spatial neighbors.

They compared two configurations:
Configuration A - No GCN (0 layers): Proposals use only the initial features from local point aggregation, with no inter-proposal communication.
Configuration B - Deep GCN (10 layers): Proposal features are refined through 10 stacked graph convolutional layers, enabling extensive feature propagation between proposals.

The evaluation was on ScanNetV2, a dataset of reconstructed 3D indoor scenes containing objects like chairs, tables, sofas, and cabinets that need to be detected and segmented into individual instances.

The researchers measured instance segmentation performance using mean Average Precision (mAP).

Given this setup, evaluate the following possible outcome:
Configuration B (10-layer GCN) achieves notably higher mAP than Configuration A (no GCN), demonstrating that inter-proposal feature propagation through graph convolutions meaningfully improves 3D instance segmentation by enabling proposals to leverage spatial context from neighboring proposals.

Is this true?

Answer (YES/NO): NO